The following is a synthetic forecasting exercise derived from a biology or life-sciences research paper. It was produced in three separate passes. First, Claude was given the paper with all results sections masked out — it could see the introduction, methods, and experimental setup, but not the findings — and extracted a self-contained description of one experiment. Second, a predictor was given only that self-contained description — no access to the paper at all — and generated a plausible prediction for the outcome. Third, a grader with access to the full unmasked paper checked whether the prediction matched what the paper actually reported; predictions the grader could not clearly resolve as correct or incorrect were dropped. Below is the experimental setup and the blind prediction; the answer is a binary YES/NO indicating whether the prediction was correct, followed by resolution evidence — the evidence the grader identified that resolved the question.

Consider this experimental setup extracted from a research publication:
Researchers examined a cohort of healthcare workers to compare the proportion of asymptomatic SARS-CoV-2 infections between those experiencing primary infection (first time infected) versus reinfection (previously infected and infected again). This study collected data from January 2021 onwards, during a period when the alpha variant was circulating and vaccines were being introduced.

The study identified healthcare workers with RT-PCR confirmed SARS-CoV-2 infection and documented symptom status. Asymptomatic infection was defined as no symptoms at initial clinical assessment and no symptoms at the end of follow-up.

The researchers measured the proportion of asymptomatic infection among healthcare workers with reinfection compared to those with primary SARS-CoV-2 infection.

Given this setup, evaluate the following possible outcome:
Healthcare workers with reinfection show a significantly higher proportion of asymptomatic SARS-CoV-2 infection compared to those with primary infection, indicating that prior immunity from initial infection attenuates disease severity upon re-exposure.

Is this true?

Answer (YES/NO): YES